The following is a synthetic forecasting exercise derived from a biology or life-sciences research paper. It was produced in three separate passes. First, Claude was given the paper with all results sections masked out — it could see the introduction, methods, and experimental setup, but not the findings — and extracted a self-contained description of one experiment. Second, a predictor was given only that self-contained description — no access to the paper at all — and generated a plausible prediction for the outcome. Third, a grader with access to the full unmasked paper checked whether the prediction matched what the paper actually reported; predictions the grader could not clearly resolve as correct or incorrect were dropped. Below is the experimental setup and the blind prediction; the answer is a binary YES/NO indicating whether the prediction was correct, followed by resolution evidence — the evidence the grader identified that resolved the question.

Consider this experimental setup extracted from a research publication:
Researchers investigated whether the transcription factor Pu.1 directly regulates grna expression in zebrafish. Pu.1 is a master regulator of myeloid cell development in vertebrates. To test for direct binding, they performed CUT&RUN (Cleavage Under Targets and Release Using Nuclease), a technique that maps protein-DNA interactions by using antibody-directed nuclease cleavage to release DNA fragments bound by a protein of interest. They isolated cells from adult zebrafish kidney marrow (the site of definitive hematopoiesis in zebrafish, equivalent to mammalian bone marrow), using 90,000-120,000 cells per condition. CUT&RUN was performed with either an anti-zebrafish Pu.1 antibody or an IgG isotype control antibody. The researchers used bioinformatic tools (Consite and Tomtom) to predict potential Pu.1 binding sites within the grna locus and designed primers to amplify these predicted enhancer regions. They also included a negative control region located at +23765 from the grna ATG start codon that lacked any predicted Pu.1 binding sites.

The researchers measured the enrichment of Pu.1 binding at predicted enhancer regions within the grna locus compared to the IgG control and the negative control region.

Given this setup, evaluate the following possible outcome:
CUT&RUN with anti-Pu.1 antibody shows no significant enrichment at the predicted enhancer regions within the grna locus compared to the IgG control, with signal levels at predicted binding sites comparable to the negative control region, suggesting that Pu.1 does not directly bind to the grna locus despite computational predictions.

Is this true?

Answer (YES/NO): NO